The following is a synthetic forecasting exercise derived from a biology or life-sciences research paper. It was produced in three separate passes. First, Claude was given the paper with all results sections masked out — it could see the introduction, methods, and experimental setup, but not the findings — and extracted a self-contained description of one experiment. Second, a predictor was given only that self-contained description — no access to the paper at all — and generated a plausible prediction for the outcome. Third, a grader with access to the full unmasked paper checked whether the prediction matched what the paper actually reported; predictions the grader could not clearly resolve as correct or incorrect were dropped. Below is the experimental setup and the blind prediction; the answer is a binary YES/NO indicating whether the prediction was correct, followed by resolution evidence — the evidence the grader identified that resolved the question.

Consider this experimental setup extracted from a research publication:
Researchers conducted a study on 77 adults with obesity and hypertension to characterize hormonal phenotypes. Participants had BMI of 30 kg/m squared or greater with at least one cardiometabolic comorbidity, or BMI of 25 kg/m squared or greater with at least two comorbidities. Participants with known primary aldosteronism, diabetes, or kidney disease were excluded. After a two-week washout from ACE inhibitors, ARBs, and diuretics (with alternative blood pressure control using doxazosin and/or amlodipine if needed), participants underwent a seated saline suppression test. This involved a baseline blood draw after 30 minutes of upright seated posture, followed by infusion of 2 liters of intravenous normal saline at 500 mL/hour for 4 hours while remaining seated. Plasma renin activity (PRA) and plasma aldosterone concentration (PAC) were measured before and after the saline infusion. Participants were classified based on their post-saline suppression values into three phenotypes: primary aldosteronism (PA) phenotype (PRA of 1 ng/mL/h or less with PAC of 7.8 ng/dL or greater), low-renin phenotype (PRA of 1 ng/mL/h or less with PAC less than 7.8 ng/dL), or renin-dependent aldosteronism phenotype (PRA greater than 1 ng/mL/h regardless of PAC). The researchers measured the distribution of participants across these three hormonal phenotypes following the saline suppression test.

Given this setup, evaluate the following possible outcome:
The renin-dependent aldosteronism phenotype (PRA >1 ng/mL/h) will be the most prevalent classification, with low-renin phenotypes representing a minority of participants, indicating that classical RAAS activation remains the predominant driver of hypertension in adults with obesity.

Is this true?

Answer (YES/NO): NO